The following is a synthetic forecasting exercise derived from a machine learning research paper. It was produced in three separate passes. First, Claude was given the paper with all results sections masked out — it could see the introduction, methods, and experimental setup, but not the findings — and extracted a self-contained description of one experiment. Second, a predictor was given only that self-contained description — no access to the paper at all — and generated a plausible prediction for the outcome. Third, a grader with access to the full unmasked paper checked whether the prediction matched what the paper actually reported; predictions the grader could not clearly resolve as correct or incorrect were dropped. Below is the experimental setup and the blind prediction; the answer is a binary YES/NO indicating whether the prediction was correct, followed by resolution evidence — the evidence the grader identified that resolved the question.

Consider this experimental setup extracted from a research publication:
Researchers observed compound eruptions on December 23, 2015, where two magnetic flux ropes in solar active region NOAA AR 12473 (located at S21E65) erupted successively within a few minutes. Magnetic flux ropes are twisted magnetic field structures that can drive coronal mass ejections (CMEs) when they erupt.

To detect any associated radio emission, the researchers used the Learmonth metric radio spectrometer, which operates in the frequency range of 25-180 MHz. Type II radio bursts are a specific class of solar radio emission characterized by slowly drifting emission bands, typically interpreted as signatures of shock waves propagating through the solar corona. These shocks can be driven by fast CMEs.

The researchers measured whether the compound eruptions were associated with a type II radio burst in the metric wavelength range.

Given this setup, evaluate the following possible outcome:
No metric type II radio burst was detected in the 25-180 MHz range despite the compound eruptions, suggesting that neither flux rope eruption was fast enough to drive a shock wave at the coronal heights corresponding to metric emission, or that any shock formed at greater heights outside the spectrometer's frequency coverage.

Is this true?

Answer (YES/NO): NO